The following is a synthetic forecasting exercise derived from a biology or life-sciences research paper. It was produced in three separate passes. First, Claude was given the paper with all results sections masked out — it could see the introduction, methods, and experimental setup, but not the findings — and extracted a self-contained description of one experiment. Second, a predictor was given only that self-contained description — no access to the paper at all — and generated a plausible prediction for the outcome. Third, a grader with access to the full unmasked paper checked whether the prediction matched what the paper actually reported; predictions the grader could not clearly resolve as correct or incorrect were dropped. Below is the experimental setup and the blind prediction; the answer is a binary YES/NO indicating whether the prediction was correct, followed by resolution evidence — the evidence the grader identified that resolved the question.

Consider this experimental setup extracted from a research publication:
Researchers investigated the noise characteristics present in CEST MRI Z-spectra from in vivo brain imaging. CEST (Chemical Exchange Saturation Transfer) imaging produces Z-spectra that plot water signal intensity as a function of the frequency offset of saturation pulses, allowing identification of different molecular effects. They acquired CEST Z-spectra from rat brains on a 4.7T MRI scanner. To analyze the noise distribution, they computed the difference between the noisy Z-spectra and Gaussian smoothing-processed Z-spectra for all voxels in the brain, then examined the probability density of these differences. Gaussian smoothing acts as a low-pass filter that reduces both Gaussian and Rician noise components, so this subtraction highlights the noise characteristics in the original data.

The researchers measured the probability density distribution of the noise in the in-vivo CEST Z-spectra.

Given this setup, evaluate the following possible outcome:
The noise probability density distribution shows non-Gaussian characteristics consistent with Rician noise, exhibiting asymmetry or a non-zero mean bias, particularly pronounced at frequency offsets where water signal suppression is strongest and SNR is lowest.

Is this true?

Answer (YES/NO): NO